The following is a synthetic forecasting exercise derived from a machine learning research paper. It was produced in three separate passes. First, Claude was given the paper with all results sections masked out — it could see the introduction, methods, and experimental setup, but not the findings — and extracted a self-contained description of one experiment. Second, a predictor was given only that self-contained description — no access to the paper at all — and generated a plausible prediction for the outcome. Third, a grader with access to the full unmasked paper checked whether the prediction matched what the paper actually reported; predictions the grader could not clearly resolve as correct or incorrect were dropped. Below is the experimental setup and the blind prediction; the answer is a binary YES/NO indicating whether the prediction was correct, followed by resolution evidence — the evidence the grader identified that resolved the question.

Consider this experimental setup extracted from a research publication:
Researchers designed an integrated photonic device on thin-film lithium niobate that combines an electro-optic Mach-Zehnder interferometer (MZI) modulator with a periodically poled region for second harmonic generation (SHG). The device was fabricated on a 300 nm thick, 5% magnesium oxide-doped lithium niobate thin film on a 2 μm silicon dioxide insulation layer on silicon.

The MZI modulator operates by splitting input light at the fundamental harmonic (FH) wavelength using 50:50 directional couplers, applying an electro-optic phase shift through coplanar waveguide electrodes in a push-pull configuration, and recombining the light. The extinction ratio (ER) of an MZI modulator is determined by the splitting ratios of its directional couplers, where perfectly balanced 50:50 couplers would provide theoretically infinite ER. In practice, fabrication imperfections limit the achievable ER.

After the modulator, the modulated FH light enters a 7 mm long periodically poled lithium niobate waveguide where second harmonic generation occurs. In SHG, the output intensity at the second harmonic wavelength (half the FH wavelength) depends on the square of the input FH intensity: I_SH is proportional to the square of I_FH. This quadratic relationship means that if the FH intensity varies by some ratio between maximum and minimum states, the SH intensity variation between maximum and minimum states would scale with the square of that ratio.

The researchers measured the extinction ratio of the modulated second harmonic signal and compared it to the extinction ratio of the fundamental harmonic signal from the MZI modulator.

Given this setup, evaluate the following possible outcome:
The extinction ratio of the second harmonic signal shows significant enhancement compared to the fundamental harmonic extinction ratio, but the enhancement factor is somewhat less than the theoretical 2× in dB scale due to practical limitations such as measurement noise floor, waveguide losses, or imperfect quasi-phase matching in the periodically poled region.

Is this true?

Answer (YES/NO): NO